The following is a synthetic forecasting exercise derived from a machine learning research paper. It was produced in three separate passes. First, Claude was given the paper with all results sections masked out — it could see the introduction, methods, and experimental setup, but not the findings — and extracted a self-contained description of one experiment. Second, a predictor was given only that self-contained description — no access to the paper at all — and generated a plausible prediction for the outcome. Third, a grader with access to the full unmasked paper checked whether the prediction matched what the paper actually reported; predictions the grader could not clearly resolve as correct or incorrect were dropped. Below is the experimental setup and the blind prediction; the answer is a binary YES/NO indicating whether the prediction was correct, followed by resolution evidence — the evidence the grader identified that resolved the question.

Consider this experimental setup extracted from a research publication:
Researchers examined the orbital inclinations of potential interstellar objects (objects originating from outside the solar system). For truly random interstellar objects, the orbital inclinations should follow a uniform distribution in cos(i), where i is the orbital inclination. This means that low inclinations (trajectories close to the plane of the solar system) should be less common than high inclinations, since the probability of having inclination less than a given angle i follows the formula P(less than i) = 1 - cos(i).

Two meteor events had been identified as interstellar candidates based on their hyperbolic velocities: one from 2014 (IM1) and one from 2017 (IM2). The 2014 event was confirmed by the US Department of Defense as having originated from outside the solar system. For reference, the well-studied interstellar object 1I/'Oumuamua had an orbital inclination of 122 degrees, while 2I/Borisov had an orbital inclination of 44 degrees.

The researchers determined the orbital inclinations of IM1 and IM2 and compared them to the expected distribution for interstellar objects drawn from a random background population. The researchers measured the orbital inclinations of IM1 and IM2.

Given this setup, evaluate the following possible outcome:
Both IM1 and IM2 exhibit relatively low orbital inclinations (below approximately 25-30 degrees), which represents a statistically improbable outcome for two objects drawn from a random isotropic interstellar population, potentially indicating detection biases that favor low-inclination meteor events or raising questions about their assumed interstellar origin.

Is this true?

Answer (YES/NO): YES